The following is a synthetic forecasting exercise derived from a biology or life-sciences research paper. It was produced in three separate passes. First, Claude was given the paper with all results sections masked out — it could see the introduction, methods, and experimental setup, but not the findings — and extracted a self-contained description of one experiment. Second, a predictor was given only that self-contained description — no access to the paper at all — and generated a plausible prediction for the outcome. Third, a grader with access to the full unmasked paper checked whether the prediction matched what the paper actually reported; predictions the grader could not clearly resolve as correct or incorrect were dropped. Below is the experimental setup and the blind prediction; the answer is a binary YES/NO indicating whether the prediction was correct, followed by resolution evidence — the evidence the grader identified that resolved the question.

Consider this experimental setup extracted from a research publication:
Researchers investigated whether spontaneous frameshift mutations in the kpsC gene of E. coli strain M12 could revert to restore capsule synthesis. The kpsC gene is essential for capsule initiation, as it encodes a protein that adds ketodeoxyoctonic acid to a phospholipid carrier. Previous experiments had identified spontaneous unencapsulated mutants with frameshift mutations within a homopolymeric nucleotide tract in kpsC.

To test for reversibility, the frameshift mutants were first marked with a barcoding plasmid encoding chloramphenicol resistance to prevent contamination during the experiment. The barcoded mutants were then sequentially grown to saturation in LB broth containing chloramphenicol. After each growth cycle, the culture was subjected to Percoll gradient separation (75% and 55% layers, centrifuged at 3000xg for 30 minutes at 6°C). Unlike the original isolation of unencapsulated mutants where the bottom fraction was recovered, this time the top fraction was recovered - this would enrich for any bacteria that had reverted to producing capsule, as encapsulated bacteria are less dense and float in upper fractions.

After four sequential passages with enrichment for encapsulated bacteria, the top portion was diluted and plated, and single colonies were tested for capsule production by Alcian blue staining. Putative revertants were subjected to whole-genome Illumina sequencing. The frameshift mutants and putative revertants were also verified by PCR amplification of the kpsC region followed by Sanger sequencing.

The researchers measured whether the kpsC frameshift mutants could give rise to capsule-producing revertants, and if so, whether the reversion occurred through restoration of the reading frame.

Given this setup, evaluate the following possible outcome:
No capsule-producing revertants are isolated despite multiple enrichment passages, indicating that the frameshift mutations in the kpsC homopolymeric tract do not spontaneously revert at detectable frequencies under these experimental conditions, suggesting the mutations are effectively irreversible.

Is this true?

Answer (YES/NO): NO